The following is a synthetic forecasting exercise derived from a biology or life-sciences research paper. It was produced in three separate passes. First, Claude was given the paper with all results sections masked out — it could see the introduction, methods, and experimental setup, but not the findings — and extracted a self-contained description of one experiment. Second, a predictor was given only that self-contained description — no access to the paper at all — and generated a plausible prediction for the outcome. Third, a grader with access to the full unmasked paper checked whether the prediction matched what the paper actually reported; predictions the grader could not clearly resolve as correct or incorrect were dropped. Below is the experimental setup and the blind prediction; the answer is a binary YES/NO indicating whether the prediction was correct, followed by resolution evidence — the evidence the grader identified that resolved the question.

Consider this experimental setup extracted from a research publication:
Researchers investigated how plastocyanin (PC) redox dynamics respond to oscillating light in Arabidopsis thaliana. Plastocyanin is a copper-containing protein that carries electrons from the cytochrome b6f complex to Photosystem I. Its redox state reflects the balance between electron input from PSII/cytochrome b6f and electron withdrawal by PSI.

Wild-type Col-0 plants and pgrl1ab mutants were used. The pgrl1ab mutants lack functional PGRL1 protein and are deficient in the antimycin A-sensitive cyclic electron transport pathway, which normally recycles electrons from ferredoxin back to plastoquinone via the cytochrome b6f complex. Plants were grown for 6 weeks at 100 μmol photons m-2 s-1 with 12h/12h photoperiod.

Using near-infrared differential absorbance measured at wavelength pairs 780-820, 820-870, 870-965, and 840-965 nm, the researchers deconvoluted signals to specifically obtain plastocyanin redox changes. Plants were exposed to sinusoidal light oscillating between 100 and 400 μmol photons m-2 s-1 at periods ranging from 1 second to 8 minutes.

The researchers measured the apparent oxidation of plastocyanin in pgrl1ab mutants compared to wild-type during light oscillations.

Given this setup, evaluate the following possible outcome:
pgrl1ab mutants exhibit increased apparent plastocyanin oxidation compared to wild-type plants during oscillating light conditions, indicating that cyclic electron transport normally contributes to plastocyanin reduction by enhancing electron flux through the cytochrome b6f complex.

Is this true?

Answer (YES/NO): NO